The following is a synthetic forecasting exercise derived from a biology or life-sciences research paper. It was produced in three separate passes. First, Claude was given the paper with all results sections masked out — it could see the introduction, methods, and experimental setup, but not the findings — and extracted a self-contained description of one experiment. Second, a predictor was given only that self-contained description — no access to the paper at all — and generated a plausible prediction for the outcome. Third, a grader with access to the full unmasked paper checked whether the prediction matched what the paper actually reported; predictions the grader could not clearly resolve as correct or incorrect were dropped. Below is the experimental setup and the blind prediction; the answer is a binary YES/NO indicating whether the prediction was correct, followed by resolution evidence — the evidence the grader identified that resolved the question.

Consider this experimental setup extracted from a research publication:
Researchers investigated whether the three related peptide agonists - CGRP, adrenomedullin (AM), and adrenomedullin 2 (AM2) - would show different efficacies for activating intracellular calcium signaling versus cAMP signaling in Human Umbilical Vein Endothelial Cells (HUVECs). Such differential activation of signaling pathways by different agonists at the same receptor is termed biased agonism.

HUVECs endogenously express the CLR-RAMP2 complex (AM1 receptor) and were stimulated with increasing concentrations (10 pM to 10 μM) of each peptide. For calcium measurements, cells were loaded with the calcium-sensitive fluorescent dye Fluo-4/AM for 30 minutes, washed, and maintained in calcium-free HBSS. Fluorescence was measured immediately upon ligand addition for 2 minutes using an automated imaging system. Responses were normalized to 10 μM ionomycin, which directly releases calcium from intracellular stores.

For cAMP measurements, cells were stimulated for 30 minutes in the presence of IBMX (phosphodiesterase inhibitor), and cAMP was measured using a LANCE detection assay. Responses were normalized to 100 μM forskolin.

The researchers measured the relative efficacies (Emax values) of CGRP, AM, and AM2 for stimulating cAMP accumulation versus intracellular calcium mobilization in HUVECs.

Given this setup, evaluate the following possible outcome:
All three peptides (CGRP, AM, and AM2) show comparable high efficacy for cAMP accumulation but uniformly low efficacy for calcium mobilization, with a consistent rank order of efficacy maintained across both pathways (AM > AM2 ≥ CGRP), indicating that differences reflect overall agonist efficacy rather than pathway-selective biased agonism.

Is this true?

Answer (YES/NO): NO